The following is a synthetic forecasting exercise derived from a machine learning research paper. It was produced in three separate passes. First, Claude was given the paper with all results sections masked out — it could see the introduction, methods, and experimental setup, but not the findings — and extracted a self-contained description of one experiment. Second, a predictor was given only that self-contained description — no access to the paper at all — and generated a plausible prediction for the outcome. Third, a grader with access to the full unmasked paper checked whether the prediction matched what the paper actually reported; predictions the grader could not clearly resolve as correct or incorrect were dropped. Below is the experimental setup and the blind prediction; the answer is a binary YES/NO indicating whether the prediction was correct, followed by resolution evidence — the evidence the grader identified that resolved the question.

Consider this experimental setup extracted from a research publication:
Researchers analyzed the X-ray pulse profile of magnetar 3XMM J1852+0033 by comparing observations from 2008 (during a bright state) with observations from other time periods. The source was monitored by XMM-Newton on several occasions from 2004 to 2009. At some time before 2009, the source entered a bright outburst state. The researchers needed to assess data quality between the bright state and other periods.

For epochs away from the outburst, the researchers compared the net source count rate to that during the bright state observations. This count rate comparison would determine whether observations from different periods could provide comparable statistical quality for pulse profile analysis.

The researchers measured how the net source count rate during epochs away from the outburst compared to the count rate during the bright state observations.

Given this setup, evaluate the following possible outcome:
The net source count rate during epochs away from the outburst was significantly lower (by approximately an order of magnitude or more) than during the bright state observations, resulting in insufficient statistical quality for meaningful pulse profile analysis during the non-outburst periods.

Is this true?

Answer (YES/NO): YES